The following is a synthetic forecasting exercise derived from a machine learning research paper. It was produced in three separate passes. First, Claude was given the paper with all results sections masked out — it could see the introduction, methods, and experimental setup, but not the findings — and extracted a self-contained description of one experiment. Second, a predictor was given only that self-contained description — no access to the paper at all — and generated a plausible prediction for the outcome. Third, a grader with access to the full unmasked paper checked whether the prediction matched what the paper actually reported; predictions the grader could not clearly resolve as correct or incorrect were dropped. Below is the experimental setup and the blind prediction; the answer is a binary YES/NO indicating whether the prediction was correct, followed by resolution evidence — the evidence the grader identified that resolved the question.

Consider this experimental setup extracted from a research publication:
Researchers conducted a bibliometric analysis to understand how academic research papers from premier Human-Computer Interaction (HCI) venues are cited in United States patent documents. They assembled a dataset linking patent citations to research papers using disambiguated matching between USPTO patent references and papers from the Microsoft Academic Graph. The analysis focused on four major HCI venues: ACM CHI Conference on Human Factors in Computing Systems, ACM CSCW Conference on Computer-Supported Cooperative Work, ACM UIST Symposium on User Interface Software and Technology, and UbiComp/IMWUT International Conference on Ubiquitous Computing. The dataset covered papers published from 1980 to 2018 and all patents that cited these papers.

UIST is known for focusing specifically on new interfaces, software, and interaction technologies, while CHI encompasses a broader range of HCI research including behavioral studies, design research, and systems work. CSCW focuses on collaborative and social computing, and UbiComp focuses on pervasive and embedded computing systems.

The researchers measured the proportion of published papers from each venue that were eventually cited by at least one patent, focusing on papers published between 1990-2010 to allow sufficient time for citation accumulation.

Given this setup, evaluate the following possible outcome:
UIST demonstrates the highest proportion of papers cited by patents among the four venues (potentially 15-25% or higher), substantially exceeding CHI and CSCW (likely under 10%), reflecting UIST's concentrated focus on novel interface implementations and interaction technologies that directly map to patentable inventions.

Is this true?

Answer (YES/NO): NO